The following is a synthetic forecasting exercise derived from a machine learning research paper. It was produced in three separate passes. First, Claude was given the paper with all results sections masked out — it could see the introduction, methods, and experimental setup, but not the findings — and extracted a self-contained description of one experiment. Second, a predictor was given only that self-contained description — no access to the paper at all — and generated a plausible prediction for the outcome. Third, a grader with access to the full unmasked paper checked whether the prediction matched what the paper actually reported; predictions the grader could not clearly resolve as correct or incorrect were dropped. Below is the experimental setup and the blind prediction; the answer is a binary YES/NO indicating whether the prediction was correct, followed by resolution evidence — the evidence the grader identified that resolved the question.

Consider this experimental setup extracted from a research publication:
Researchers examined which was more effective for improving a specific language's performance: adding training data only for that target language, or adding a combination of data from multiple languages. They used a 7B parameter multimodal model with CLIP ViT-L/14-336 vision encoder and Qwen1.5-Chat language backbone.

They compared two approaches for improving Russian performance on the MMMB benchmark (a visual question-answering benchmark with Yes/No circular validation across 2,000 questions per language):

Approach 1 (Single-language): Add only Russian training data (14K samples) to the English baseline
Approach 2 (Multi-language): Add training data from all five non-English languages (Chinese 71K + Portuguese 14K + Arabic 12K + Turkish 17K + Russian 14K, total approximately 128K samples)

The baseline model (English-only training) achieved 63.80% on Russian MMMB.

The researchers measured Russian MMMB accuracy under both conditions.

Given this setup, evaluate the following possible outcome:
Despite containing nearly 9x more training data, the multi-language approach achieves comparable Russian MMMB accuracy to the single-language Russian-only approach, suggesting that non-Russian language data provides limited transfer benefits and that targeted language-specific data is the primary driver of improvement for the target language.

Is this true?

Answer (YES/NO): NO